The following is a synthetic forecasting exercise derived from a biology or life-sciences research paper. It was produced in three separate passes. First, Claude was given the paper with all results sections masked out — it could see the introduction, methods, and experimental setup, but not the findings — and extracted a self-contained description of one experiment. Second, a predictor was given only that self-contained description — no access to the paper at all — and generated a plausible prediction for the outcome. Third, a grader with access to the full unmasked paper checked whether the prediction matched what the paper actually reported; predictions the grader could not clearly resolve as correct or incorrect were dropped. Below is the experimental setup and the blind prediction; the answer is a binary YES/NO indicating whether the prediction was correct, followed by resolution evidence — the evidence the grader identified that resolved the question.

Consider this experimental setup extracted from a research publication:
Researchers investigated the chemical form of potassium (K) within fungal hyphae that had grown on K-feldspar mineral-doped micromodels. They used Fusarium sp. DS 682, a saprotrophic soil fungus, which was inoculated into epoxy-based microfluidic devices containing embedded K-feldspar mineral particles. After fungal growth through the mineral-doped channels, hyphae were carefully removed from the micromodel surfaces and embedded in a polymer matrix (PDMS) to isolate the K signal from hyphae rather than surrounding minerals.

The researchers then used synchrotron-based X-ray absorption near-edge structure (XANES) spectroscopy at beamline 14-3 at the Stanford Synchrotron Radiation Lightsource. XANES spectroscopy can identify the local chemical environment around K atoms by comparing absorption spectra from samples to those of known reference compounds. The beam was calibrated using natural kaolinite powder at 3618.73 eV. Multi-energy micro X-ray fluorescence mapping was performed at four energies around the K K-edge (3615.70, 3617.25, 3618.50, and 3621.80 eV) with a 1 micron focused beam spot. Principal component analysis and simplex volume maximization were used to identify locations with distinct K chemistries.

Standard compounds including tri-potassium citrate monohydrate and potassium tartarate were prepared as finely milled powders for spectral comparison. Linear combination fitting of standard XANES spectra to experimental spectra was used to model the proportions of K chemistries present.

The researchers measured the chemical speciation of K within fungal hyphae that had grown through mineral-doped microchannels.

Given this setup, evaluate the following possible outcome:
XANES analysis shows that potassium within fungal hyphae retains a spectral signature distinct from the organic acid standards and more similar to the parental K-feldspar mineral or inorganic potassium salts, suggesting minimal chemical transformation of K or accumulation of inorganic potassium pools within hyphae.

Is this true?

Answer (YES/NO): NO